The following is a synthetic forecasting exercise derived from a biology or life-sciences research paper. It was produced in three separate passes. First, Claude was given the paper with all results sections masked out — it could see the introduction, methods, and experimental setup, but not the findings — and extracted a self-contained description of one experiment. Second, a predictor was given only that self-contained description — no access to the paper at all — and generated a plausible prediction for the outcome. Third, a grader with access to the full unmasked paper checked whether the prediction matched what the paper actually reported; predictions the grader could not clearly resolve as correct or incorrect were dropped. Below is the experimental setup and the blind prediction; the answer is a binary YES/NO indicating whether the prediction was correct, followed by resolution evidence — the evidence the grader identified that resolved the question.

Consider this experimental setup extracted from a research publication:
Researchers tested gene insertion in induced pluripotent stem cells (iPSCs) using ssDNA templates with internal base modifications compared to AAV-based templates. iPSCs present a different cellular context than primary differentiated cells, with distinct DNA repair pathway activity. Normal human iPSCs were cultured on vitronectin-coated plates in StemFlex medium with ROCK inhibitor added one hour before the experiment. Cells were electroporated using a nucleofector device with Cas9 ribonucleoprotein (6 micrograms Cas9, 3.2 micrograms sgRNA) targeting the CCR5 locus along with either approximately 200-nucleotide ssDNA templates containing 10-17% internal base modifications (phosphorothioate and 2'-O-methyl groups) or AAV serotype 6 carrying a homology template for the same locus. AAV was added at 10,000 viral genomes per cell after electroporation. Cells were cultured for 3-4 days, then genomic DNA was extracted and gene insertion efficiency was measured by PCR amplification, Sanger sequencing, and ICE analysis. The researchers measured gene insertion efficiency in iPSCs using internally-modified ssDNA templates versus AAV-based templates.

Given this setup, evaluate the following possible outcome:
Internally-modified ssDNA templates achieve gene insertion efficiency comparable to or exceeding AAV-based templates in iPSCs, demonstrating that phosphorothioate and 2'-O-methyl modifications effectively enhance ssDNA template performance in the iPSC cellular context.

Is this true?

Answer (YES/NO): NO